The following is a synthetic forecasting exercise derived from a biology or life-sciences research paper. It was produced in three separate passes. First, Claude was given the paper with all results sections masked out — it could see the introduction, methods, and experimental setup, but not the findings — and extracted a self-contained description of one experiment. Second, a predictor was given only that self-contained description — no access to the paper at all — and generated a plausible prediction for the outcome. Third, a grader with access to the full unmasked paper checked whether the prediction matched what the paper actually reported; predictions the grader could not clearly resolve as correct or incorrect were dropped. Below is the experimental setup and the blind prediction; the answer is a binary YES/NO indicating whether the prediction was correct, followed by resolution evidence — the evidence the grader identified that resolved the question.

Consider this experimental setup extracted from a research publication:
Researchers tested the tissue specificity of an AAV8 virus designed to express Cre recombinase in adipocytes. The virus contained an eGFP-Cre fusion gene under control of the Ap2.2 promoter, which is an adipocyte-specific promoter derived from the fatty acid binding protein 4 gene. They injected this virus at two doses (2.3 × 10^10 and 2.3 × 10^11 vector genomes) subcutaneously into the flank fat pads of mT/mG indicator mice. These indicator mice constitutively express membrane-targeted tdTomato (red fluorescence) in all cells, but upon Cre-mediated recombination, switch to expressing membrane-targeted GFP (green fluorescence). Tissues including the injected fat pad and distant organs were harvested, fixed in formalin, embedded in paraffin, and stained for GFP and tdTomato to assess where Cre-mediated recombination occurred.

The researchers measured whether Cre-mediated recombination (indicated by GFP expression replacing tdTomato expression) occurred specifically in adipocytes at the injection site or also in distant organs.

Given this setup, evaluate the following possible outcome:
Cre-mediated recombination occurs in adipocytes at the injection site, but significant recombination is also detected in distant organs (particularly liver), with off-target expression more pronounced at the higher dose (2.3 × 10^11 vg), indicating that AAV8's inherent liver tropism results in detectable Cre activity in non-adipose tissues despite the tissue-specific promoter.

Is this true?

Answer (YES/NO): NO